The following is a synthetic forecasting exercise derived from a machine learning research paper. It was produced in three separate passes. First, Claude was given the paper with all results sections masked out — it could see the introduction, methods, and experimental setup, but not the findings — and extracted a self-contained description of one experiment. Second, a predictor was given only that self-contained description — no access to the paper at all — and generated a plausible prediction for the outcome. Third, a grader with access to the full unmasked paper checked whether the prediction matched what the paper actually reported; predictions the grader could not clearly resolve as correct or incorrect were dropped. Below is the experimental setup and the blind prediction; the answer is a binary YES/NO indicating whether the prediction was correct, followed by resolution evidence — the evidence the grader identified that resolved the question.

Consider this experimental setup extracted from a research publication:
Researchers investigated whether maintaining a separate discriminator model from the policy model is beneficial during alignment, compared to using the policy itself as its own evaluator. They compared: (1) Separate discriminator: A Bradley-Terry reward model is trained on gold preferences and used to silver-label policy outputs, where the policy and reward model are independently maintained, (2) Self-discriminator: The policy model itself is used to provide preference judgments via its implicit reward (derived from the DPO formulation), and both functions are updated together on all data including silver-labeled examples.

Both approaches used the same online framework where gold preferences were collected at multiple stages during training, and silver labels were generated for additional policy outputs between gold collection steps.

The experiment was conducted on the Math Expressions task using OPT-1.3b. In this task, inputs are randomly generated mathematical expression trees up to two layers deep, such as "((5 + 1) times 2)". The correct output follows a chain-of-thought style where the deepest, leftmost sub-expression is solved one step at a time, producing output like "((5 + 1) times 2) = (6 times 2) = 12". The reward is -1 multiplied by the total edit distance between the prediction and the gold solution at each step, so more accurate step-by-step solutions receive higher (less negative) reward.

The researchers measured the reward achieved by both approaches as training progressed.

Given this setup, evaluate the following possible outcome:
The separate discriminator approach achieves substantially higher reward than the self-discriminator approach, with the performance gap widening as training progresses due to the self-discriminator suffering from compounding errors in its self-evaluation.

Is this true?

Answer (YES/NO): YES